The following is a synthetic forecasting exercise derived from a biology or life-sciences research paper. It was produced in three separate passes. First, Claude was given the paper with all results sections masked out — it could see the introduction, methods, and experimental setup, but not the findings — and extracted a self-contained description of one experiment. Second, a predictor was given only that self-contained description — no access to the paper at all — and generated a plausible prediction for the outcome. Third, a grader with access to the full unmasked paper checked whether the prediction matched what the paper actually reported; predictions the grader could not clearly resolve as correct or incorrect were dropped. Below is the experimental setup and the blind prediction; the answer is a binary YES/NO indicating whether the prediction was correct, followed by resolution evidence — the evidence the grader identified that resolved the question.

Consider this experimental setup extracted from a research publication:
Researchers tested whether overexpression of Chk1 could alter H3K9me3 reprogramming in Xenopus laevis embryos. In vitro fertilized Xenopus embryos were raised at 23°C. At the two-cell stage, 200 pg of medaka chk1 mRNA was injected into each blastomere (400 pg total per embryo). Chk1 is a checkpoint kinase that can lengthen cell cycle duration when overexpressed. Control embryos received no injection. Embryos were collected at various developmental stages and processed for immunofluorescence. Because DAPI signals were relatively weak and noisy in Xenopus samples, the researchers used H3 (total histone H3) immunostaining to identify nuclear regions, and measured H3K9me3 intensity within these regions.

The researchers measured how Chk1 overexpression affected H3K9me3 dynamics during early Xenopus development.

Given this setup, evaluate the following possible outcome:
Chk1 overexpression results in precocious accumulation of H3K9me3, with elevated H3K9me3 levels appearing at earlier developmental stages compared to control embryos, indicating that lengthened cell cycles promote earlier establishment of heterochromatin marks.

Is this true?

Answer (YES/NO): YES